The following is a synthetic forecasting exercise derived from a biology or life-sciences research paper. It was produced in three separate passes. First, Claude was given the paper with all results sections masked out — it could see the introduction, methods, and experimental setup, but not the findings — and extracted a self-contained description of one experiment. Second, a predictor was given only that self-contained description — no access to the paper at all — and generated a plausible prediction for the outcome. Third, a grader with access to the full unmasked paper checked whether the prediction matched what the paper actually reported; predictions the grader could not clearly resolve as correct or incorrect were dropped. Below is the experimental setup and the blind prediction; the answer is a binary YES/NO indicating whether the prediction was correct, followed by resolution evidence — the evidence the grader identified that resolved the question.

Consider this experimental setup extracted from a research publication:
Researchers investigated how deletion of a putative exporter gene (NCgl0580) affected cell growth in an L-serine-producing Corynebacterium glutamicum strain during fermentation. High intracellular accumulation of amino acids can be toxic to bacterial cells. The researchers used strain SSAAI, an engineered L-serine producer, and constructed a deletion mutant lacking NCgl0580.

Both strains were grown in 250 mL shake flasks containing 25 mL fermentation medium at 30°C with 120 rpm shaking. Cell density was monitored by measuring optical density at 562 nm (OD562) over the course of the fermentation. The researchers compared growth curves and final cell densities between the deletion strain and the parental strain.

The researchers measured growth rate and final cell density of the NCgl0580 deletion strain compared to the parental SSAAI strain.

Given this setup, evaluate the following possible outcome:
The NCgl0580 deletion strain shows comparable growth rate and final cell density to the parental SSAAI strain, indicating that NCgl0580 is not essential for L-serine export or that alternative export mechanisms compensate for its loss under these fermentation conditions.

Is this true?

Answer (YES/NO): NO